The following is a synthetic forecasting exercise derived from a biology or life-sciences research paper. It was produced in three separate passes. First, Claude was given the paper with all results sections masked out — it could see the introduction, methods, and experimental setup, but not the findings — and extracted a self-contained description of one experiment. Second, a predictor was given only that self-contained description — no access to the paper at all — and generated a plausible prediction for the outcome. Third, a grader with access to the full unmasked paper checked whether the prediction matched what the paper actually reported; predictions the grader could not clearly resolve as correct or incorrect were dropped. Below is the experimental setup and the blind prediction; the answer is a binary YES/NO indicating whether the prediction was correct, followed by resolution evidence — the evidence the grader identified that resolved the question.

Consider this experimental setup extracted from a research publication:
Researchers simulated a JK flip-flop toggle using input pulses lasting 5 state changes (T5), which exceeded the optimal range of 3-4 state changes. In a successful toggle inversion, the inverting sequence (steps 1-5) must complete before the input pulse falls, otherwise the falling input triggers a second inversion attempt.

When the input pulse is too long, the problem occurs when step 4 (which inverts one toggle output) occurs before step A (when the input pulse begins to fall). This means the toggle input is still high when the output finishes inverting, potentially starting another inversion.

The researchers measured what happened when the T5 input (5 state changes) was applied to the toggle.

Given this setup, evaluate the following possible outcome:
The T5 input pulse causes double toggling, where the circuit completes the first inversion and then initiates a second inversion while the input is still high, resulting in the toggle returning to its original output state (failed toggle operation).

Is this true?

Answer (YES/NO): NO